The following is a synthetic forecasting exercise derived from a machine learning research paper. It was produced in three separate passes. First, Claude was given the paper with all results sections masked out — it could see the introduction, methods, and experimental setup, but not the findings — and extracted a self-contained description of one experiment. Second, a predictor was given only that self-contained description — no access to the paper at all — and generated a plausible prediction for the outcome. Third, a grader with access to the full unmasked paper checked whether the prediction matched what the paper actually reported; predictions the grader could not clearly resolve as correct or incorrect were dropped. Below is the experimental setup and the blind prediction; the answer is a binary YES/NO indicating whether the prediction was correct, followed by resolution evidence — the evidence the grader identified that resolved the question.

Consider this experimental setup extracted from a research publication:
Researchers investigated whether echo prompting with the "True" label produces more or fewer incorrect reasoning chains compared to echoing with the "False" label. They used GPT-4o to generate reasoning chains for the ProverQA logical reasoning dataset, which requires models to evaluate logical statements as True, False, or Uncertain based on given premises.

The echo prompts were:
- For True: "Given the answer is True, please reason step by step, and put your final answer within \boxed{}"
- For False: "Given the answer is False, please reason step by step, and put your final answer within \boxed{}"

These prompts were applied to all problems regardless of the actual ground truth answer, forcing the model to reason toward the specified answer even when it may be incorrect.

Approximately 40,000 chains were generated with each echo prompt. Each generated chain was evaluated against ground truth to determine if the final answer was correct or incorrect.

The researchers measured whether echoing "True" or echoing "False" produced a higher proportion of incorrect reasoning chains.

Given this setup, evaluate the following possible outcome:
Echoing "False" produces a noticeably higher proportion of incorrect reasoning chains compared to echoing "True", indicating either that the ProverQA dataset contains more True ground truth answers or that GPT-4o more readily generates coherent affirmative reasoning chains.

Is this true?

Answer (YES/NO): YES